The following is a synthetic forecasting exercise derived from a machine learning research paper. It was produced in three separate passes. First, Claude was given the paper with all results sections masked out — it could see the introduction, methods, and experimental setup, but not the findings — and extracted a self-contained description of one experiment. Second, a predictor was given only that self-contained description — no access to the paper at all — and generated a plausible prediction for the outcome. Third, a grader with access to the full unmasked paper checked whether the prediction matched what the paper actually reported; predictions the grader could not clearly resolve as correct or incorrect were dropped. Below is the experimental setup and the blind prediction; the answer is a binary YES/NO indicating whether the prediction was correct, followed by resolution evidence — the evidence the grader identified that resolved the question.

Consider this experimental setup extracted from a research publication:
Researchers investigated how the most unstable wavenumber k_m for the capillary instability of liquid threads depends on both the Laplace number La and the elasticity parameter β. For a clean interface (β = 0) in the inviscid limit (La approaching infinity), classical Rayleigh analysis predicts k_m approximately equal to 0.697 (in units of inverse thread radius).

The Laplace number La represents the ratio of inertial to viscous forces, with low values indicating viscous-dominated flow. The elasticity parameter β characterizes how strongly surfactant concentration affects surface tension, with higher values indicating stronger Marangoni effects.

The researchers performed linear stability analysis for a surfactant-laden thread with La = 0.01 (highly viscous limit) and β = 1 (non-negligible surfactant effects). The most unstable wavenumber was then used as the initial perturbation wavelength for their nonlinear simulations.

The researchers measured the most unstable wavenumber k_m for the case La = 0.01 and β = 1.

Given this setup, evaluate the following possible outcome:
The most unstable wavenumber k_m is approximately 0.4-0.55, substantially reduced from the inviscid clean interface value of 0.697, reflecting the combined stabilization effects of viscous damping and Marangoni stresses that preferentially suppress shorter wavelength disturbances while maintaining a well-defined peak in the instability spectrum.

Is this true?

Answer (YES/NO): YES